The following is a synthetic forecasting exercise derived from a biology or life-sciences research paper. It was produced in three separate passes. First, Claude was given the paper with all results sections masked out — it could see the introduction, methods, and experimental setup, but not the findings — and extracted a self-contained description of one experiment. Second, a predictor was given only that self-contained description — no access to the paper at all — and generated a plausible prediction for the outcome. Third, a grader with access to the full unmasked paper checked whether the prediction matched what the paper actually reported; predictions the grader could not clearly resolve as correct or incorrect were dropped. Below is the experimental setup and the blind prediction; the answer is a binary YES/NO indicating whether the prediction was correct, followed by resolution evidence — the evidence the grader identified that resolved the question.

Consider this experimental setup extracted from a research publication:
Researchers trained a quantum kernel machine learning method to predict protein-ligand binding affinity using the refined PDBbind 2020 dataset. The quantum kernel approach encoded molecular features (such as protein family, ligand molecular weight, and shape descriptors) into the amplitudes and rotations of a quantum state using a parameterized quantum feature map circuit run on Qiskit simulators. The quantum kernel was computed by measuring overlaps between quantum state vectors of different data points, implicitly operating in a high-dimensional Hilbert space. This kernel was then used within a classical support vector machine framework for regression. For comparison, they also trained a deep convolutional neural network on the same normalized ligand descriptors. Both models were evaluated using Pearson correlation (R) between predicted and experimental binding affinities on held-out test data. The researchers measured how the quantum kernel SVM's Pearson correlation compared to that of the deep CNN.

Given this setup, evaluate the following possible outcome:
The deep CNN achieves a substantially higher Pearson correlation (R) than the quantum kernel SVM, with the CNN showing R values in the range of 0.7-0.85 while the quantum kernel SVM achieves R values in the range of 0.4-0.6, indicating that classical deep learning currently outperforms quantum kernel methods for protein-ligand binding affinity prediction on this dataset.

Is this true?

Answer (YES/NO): NO